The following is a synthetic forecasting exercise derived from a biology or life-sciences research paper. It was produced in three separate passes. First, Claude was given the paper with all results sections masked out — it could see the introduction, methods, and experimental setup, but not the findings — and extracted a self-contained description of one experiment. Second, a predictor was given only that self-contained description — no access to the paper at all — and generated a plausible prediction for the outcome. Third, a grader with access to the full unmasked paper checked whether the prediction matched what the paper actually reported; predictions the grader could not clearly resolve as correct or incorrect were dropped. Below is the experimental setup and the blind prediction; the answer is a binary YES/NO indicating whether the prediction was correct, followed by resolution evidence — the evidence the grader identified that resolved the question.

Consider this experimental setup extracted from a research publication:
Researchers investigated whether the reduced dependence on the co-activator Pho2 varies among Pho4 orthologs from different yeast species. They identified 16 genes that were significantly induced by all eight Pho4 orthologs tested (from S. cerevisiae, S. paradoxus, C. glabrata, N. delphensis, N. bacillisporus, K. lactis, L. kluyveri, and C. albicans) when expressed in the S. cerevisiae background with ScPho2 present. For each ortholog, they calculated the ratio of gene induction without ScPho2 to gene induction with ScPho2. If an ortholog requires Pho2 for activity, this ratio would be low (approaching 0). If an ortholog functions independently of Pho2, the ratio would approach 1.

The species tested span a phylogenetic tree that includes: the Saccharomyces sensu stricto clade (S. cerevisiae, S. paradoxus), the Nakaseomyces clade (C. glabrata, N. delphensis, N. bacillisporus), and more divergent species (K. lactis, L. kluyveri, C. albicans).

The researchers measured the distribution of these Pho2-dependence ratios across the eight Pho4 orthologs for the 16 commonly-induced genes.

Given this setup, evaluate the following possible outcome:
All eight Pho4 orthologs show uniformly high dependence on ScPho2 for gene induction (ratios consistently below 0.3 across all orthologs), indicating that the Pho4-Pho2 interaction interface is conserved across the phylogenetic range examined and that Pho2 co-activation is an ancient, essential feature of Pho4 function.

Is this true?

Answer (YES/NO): NO